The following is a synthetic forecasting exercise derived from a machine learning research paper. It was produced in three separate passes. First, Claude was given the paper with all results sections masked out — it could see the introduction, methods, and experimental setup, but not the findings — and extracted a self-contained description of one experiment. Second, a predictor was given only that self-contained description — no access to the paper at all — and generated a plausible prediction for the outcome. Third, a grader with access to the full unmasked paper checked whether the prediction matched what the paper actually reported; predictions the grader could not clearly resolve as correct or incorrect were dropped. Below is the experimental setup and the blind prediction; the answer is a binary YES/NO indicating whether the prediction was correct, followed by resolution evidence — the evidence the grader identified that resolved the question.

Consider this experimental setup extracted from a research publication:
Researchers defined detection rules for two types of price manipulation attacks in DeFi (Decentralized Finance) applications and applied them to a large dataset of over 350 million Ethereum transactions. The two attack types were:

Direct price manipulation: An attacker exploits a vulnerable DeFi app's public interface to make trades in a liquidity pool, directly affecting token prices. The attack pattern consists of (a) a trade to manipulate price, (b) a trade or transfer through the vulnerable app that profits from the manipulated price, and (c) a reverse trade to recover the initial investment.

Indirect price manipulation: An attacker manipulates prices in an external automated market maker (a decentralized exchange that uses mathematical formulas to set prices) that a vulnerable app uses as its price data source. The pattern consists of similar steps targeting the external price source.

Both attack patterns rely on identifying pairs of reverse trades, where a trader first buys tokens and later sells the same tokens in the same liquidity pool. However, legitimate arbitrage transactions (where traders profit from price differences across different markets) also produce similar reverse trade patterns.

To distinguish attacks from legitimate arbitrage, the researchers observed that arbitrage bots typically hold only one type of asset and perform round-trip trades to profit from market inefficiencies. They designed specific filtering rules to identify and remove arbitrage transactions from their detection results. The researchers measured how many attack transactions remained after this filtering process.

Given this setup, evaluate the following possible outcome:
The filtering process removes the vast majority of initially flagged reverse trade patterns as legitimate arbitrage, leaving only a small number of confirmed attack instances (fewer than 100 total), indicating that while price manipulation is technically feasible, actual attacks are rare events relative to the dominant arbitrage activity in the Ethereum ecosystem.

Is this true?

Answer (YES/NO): NO